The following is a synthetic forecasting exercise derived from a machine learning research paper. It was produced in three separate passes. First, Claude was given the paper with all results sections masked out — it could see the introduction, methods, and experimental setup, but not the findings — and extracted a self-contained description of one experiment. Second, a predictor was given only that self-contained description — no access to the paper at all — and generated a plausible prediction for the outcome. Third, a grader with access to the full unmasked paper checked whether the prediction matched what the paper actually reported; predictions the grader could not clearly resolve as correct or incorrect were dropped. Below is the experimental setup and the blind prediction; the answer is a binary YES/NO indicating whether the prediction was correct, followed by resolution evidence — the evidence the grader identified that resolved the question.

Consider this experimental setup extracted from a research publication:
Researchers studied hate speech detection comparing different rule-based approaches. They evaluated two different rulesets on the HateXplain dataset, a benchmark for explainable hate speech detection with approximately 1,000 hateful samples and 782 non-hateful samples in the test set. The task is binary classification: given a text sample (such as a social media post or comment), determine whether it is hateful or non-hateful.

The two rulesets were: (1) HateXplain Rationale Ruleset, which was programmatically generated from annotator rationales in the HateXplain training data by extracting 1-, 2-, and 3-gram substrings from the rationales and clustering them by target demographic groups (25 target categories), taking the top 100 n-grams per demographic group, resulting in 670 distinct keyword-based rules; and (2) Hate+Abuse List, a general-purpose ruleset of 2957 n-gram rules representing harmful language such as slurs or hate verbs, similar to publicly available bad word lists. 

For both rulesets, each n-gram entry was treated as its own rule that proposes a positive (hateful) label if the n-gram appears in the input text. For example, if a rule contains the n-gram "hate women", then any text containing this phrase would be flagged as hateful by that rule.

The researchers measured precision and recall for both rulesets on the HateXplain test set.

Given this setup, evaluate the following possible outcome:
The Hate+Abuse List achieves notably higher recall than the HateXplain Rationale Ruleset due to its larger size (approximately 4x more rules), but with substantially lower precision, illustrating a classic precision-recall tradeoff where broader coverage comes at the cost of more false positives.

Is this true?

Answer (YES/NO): NO